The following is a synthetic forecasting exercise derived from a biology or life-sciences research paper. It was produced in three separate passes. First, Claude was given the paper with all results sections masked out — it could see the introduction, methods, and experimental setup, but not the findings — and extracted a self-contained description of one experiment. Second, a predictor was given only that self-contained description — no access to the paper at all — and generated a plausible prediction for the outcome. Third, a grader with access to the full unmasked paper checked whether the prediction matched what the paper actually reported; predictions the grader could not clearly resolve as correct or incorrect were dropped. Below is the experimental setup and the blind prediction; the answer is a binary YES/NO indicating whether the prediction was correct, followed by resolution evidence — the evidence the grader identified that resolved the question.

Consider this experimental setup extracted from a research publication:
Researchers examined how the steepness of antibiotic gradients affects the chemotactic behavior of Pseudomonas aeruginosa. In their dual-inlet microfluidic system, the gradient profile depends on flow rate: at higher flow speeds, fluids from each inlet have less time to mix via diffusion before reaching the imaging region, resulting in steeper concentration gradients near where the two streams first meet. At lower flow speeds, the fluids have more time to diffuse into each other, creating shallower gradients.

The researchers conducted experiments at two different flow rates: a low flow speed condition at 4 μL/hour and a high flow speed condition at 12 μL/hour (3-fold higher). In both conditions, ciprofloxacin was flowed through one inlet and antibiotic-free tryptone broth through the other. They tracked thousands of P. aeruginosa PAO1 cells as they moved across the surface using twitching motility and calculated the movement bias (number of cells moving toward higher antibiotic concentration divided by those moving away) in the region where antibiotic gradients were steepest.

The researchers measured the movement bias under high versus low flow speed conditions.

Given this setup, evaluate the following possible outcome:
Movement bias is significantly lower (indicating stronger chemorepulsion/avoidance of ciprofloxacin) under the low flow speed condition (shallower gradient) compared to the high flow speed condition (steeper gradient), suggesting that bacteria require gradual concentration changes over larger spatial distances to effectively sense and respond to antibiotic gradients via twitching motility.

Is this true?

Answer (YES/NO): NO